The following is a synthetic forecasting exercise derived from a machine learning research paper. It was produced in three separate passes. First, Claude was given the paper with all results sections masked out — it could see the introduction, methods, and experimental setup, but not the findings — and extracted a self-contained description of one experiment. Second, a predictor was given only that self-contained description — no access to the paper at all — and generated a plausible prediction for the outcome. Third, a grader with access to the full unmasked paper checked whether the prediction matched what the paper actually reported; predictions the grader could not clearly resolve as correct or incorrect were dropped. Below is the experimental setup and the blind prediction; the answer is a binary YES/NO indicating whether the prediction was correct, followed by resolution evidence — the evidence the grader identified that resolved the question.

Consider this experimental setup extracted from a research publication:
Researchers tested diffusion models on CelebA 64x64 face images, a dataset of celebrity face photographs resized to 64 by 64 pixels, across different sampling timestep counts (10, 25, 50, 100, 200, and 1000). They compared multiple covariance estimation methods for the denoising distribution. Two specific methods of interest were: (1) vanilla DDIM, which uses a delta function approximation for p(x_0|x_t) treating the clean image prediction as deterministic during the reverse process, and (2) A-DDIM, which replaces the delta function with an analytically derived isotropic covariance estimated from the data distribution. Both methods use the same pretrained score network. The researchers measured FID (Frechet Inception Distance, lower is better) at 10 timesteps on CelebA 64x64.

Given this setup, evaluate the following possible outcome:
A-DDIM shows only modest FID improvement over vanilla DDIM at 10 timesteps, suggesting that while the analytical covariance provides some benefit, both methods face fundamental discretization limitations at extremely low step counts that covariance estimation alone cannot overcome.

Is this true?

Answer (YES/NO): NO